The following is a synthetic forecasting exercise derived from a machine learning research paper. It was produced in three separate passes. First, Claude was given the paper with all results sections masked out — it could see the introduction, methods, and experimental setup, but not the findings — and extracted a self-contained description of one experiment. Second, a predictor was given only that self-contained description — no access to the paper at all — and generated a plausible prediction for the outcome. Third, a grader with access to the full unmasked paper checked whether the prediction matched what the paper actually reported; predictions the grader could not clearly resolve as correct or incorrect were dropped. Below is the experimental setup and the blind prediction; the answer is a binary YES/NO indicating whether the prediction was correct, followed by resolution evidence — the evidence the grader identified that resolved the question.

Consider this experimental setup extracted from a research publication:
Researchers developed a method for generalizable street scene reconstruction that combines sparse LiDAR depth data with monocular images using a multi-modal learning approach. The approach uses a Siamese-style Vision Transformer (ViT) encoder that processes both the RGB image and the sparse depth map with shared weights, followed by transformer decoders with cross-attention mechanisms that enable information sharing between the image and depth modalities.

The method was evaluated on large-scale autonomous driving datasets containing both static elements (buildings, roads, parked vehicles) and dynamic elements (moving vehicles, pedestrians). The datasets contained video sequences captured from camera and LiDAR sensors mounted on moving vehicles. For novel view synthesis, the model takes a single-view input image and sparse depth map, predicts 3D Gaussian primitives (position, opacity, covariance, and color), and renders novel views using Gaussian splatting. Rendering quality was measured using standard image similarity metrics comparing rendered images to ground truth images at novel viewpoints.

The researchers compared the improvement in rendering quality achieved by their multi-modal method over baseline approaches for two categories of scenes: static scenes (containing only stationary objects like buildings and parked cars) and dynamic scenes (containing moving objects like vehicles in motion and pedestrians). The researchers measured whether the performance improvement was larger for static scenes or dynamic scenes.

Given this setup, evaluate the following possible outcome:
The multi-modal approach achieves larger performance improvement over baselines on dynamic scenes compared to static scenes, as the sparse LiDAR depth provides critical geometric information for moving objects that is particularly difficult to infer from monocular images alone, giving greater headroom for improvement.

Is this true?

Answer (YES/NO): NO